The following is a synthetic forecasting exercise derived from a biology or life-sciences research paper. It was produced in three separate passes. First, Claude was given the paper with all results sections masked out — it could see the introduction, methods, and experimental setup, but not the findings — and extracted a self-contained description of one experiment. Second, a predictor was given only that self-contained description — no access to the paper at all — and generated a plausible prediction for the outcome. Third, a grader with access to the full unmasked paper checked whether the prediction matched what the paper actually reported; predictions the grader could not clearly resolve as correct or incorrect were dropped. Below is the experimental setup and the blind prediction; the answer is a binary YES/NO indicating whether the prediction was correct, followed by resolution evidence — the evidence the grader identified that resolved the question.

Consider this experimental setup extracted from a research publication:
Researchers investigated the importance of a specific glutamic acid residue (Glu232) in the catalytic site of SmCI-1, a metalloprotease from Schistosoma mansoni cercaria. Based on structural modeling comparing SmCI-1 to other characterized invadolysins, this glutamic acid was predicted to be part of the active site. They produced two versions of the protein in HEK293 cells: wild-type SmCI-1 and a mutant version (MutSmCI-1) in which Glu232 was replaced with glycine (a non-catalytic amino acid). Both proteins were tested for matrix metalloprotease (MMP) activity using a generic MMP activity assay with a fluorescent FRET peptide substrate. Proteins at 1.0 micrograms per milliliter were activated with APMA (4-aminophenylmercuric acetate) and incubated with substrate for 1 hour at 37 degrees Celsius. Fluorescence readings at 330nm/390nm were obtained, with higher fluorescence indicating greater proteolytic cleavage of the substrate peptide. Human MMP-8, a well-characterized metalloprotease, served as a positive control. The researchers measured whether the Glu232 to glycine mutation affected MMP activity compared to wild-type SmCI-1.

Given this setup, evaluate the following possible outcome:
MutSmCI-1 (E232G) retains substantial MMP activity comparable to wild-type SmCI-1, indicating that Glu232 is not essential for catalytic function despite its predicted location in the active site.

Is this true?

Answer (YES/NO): NO